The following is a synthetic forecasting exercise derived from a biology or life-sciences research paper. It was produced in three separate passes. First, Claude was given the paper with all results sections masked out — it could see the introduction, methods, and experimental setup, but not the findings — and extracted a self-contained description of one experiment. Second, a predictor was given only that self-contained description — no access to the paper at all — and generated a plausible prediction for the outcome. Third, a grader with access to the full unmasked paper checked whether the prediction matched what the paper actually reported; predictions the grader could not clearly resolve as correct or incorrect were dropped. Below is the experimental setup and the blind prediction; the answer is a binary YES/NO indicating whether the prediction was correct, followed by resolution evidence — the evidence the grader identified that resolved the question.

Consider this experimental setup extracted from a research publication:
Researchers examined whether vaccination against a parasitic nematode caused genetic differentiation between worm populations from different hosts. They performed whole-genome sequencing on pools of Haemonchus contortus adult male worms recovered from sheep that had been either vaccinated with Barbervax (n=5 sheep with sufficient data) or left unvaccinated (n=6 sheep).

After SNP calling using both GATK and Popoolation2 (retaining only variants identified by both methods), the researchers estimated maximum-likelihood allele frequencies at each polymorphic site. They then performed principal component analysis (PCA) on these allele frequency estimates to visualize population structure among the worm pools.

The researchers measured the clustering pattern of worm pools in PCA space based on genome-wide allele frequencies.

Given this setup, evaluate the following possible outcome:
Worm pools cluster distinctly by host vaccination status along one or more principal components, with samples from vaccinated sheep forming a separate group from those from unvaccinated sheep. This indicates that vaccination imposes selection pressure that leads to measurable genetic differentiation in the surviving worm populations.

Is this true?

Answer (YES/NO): NO